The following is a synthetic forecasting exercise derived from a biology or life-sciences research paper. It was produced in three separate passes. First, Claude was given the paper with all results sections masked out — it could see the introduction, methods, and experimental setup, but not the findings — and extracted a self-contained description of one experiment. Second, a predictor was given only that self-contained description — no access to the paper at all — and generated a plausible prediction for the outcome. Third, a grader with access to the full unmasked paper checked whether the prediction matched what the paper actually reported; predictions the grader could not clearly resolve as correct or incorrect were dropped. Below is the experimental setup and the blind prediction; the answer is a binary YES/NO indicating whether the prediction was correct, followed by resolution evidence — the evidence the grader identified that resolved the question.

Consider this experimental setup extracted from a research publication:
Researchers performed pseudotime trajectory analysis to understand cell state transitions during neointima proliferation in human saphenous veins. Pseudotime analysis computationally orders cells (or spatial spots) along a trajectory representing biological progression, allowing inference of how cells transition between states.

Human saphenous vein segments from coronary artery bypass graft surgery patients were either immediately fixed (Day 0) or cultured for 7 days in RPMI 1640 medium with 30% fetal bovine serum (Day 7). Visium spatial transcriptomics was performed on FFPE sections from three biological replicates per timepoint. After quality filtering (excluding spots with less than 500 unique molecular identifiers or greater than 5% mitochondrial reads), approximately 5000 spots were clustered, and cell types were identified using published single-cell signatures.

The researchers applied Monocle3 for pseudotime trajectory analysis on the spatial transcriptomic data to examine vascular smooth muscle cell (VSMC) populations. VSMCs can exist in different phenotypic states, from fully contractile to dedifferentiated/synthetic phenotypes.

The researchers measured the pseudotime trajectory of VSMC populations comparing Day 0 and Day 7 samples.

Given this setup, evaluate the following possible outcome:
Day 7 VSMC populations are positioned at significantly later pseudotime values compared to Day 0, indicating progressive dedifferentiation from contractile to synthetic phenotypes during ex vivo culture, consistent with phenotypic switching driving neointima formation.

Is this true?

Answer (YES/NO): YES